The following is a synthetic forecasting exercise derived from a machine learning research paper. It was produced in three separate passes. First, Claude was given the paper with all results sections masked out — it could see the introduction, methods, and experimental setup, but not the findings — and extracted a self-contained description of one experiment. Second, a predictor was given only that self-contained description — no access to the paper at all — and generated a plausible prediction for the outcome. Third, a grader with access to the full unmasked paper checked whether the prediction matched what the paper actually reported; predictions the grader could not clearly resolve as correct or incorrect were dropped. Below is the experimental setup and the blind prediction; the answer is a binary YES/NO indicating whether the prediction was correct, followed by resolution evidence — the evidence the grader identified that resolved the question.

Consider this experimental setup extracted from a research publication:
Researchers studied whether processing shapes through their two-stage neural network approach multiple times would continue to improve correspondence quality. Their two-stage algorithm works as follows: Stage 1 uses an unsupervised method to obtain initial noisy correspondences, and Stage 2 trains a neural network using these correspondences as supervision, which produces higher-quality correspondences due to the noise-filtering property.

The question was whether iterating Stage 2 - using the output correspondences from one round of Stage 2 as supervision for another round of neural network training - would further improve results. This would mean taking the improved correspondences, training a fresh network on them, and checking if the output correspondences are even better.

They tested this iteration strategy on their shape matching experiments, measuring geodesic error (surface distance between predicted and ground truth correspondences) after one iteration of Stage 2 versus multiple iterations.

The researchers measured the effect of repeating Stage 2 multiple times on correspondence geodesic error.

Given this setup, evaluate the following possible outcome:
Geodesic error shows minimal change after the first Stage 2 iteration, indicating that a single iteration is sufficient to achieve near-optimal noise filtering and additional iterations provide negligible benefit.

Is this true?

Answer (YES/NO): YES